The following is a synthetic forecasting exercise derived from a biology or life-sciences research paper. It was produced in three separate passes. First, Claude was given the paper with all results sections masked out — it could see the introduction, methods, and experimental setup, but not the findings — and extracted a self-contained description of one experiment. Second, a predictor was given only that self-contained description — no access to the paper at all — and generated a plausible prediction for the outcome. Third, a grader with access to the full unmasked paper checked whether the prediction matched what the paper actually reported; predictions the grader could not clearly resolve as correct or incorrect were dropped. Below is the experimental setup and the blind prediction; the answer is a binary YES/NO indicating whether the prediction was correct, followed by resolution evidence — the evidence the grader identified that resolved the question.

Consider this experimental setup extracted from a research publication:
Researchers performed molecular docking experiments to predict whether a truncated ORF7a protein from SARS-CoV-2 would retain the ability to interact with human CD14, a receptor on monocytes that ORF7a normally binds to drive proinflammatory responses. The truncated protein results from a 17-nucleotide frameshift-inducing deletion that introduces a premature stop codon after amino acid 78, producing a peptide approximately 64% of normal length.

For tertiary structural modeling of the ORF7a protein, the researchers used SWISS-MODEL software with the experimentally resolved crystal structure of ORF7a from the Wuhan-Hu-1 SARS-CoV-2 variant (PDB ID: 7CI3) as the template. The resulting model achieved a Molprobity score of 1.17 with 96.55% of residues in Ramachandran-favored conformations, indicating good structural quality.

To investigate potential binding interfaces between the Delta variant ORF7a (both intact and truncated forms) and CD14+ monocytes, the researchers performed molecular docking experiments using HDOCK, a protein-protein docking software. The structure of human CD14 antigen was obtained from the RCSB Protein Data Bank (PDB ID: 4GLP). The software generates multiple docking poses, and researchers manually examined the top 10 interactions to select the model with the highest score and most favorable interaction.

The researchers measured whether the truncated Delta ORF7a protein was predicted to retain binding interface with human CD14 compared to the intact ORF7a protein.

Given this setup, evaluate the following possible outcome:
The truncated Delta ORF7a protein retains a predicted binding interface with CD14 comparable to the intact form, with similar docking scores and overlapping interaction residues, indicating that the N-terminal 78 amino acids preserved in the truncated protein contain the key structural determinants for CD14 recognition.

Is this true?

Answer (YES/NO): NO